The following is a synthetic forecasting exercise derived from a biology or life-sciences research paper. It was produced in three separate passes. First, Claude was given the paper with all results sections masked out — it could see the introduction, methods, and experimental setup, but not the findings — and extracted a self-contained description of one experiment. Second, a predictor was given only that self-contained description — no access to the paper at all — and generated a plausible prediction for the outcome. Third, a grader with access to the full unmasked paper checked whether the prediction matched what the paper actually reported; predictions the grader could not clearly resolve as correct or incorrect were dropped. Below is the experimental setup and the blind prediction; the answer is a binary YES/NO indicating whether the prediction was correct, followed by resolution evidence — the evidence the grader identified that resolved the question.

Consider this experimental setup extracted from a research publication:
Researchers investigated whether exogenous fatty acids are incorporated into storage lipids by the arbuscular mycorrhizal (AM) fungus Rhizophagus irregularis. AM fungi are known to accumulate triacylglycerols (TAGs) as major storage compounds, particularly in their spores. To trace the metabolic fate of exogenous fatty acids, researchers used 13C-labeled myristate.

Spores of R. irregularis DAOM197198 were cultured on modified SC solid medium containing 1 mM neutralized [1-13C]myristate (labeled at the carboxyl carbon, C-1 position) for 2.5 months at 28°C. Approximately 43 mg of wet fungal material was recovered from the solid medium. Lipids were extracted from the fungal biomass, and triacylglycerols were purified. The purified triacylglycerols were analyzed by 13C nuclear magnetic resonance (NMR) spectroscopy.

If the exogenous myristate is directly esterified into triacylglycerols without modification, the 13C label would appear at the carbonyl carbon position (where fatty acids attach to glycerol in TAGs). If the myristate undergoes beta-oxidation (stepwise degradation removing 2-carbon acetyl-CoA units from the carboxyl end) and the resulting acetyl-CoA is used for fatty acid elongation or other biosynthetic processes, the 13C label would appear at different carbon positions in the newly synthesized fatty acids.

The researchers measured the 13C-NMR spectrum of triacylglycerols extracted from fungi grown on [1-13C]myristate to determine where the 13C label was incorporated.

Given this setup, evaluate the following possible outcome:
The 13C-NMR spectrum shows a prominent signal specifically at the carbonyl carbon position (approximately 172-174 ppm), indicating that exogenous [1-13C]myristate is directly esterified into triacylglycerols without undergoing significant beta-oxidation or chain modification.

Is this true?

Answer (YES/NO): YES